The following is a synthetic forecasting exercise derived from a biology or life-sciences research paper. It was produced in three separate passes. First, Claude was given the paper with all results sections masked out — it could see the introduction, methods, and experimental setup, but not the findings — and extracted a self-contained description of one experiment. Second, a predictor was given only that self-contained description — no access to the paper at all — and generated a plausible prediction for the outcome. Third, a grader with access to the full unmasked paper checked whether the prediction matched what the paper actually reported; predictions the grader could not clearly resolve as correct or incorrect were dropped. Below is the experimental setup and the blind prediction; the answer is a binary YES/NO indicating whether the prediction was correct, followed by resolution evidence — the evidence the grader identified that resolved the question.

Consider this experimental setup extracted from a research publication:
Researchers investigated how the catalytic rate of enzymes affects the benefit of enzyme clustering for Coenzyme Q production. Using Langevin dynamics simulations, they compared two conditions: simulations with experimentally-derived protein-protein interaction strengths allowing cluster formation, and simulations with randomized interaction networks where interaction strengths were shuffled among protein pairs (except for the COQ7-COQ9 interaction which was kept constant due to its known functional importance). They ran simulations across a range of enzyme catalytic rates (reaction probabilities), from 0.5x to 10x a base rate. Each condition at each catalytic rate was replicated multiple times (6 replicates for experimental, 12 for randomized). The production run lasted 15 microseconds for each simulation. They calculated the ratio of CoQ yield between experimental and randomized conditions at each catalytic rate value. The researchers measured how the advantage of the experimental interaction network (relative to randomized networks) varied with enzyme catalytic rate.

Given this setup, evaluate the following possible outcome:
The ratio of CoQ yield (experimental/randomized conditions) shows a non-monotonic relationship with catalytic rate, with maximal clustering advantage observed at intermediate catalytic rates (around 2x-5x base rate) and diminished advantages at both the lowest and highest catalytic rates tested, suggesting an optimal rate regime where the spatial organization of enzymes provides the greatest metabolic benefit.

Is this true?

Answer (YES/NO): NO